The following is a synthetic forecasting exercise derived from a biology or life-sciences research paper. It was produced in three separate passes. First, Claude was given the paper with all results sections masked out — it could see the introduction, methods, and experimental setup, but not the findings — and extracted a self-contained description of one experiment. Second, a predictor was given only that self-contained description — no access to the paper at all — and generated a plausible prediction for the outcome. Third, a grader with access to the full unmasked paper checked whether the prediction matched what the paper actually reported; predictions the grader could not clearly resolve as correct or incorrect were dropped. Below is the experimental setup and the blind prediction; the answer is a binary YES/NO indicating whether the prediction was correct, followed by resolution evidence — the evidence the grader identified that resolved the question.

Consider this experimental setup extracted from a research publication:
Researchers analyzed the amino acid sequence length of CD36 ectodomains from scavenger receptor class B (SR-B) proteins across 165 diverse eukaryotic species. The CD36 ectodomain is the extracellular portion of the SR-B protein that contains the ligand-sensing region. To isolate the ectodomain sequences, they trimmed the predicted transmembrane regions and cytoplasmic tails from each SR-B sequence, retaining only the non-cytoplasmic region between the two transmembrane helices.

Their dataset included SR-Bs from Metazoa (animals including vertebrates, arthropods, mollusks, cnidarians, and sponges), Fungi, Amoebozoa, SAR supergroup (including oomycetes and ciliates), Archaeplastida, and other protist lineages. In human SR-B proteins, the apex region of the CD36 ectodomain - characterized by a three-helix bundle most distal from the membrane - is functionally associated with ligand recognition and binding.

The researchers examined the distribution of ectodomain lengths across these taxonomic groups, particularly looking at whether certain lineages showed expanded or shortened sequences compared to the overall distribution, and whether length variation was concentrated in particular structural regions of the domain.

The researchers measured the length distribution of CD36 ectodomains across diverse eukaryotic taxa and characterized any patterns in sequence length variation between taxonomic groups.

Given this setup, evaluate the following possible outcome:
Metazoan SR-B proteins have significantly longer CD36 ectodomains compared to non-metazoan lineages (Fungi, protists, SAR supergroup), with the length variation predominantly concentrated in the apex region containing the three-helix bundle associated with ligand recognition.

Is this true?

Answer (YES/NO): NO